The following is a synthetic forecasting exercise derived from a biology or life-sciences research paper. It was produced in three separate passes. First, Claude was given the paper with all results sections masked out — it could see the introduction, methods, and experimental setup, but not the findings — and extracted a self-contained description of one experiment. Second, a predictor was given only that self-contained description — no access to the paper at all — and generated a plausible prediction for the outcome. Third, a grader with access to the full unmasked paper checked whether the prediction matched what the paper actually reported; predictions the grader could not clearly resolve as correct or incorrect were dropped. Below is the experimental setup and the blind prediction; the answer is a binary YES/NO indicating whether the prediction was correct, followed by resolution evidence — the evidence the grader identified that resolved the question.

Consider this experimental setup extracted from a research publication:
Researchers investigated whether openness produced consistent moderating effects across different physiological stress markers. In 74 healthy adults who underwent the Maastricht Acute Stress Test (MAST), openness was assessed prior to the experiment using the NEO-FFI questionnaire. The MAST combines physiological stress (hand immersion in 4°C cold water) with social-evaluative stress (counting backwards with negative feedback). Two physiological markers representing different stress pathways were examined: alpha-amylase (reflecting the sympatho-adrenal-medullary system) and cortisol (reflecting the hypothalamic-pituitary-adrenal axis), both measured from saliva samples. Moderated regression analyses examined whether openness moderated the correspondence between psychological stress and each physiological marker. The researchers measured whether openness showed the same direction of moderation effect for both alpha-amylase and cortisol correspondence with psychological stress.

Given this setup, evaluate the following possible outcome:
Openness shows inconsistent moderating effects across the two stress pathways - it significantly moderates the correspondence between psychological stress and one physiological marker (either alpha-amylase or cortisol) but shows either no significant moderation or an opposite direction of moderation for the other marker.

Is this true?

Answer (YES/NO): YES